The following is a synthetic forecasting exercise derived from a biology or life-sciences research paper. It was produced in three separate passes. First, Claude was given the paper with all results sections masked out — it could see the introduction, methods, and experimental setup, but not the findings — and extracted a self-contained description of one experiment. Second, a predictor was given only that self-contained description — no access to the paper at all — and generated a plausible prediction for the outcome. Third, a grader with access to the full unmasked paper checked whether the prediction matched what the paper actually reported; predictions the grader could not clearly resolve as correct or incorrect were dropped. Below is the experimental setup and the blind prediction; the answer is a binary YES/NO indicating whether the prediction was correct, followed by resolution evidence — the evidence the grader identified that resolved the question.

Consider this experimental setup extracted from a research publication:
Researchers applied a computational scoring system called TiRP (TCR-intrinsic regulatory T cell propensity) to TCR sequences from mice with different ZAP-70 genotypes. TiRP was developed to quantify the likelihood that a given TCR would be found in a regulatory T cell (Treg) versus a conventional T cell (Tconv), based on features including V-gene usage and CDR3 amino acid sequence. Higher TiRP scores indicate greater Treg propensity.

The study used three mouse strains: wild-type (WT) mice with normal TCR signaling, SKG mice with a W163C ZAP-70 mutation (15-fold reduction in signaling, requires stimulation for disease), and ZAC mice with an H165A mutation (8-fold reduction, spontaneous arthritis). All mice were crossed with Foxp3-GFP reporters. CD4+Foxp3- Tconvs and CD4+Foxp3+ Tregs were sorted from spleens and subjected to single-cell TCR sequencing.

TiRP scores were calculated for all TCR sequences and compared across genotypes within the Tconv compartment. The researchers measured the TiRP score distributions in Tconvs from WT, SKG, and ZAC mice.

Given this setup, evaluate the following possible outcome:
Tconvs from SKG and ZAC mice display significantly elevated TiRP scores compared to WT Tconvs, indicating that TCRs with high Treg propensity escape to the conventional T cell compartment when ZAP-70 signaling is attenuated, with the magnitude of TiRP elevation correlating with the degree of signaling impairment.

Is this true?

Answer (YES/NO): NO